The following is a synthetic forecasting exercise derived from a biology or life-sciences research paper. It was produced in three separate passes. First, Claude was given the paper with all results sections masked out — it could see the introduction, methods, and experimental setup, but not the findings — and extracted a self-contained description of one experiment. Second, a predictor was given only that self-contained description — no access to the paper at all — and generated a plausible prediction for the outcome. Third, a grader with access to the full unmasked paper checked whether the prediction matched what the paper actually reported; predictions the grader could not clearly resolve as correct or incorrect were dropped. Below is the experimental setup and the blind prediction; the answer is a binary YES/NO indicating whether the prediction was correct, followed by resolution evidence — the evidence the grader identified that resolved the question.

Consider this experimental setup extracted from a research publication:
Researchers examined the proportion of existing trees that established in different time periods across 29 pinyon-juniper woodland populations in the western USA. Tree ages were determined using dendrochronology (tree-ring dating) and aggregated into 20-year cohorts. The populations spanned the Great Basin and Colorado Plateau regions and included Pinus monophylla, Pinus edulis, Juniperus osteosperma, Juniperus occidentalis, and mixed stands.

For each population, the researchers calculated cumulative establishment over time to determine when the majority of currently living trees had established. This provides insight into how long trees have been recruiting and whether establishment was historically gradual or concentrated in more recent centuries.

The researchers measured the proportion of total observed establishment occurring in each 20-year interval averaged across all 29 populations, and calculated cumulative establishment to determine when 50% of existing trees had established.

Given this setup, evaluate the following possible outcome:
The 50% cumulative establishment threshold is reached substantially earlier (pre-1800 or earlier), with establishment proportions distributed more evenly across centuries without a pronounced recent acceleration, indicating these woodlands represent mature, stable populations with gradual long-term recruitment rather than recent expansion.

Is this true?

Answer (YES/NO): NO